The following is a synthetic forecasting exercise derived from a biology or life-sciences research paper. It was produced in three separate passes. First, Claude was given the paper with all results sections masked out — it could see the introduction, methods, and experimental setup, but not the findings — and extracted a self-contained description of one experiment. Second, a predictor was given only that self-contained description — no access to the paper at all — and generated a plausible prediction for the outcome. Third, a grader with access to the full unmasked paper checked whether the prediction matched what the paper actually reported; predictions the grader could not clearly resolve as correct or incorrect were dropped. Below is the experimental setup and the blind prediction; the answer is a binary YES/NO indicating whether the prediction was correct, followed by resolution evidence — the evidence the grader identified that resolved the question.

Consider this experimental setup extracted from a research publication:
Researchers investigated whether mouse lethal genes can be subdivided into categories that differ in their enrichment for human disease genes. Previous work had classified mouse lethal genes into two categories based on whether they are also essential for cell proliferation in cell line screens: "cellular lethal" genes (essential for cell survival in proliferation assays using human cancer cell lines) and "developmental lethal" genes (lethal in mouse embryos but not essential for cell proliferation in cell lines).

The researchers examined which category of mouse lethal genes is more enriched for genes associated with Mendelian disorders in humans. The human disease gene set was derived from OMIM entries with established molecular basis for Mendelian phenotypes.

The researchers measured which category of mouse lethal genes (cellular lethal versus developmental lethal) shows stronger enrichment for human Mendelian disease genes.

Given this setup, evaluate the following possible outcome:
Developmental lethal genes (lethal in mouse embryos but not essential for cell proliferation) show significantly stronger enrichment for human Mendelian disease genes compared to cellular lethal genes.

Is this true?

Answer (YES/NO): YES